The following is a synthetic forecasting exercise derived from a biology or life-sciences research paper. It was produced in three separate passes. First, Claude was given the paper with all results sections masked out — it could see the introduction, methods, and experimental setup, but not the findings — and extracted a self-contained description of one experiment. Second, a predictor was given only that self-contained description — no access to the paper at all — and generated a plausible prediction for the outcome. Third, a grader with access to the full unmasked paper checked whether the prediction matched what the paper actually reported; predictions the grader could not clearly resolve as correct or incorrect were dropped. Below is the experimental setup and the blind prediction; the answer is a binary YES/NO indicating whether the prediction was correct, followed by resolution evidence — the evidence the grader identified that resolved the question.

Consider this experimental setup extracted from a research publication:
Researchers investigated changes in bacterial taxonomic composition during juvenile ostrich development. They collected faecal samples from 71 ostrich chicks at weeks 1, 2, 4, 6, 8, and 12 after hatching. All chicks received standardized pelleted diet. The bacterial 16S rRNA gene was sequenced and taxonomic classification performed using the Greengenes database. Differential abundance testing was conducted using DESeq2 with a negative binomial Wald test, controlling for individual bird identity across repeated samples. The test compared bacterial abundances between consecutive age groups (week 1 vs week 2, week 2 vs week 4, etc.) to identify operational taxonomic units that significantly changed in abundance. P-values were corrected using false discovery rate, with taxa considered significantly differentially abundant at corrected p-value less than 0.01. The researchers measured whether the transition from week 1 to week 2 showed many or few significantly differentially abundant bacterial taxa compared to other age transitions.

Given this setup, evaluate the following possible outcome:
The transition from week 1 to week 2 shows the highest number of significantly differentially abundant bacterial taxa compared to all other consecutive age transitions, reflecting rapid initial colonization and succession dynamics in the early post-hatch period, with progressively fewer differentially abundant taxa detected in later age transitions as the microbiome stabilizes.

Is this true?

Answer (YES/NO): NO